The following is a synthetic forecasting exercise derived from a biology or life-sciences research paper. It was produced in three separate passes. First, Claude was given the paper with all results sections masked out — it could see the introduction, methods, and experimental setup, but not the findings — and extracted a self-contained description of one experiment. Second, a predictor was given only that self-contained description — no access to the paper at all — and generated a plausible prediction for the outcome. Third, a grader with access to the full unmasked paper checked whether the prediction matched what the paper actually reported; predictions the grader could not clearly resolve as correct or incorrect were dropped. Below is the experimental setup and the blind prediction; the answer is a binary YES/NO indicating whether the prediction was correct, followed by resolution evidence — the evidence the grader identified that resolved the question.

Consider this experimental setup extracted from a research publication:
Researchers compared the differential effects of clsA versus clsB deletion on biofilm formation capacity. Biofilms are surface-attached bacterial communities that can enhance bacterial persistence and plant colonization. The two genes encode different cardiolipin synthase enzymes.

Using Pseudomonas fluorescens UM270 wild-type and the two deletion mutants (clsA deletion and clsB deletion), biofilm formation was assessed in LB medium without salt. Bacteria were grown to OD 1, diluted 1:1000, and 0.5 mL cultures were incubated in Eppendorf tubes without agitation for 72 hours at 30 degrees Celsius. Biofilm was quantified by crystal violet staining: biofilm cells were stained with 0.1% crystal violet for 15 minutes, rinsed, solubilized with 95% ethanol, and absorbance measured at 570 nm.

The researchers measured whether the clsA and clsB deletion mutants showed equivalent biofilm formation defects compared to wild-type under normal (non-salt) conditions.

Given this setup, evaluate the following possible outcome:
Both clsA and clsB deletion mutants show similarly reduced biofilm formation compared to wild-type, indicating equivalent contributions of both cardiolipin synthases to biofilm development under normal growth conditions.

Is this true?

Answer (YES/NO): NO